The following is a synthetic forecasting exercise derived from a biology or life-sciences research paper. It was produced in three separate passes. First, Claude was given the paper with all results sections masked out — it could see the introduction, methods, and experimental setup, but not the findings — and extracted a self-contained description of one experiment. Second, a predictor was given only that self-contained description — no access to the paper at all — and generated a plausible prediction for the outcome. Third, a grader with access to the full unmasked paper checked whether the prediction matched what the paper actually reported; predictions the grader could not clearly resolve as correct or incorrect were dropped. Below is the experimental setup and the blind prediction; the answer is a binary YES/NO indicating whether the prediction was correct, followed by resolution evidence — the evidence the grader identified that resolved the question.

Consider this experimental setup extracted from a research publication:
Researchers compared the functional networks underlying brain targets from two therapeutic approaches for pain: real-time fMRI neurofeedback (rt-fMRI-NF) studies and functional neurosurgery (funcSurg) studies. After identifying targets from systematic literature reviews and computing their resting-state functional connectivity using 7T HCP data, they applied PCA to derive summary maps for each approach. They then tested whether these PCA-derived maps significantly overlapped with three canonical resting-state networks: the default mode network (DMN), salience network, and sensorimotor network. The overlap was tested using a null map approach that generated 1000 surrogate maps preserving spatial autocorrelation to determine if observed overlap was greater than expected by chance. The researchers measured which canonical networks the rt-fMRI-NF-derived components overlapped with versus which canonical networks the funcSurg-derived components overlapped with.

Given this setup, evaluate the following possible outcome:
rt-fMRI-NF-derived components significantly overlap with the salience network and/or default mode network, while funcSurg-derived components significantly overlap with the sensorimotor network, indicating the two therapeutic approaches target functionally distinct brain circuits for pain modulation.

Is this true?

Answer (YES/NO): NO